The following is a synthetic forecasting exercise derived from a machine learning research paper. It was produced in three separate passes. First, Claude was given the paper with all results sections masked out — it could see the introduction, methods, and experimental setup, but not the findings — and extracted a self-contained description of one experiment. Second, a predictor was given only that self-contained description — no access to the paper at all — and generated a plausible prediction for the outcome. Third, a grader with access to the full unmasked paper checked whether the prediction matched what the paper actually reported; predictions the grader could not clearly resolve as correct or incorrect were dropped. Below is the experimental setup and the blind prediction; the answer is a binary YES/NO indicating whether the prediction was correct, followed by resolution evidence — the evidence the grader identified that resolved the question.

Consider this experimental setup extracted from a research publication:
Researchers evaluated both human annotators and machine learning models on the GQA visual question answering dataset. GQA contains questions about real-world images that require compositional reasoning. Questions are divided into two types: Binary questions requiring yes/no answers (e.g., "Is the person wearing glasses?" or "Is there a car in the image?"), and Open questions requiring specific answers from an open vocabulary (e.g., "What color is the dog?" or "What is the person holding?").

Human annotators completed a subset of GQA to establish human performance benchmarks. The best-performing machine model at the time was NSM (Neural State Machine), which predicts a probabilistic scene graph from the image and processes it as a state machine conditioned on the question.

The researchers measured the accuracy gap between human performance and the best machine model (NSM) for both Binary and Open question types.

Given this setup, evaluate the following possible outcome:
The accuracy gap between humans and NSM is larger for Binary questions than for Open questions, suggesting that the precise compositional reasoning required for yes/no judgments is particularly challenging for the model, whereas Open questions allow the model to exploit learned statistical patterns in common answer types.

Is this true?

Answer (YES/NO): NO